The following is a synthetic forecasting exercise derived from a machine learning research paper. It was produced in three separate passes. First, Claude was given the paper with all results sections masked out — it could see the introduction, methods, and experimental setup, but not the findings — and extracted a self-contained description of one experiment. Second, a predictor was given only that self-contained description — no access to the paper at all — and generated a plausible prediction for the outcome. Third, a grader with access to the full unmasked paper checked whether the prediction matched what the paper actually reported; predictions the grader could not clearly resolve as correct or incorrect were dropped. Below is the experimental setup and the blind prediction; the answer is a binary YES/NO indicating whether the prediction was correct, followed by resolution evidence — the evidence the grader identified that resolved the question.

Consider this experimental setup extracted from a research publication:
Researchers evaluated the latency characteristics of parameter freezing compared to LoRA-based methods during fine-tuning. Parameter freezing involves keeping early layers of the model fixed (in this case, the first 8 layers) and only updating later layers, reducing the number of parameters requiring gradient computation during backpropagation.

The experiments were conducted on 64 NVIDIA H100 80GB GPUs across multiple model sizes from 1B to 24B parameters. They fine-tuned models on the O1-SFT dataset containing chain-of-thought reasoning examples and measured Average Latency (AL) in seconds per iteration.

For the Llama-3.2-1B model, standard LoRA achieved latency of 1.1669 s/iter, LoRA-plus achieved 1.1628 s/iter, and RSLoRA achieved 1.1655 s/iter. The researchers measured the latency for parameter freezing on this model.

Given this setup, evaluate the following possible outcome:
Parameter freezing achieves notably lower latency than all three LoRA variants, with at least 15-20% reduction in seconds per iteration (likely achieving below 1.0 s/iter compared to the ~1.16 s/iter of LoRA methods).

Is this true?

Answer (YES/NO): YES